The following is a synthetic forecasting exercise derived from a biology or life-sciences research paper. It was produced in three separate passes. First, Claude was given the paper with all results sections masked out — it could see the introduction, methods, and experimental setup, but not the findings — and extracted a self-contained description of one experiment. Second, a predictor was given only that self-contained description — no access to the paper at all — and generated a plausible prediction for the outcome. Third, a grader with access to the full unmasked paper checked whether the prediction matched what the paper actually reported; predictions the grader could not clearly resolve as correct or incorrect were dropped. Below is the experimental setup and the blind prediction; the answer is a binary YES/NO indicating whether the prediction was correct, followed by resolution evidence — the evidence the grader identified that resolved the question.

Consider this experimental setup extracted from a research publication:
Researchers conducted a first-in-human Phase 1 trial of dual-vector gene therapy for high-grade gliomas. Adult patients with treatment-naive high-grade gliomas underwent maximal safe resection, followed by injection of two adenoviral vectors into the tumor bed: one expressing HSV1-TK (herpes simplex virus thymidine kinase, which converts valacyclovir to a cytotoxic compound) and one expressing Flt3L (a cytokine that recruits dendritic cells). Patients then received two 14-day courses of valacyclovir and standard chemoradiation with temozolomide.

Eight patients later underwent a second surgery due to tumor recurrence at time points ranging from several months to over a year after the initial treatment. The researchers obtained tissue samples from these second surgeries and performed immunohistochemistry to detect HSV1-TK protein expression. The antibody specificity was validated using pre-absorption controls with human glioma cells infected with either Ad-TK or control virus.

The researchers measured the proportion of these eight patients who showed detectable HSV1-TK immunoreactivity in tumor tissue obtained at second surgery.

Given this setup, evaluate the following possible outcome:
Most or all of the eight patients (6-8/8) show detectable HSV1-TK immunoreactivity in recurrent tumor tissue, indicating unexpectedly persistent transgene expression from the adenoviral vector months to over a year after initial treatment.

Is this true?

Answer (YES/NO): NO